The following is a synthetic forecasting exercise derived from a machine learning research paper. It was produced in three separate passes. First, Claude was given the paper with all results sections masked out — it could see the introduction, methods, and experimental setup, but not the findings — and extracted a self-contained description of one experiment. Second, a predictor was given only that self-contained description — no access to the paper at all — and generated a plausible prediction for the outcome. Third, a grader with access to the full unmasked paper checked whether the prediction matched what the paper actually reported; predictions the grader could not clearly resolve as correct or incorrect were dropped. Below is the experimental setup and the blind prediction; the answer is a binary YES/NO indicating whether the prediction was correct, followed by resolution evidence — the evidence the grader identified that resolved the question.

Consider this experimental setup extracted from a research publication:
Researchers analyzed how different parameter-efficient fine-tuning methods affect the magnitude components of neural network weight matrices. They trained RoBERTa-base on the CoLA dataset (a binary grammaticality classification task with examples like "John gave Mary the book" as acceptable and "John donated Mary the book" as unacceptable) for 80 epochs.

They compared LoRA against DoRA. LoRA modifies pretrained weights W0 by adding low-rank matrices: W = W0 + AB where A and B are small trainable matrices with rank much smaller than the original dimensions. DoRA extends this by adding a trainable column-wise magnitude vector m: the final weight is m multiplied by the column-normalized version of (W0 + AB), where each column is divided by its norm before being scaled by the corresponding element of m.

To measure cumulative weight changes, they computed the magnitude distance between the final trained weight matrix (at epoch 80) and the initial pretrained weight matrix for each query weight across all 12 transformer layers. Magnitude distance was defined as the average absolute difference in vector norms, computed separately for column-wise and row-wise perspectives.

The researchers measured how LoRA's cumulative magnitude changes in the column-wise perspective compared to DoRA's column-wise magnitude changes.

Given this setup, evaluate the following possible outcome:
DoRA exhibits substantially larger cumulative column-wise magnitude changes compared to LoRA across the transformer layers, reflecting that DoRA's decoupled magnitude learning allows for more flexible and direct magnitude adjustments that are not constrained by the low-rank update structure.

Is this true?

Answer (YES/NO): YES